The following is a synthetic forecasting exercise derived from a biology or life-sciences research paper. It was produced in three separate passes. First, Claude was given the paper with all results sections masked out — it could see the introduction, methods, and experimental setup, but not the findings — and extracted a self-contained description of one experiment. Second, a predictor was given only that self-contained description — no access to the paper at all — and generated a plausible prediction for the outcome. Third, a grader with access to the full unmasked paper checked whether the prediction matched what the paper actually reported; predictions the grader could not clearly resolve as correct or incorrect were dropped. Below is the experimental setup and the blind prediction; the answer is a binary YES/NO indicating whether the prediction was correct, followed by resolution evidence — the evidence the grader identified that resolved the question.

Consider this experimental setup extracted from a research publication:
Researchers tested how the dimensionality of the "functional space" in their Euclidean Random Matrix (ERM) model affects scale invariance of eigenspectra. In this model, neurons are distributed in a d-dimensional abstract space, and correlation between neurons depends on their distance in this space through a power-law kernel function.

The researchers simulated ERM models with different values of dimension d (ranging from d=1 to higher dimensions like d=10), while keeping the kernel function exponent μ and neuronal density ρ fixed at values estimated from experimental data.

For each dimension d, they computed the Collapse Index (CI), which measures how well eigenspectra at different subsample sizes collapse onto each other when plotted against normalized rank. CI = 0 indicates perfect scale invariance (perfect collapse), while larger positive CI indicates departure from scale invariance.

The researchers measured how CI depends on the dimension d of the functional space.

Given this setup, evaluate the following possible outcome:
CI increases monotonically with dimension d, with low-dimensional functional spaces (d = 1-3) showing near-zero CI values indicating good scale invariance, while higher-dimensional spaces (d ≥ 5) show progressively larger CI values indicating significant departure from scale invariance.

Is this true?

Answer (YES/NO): NO